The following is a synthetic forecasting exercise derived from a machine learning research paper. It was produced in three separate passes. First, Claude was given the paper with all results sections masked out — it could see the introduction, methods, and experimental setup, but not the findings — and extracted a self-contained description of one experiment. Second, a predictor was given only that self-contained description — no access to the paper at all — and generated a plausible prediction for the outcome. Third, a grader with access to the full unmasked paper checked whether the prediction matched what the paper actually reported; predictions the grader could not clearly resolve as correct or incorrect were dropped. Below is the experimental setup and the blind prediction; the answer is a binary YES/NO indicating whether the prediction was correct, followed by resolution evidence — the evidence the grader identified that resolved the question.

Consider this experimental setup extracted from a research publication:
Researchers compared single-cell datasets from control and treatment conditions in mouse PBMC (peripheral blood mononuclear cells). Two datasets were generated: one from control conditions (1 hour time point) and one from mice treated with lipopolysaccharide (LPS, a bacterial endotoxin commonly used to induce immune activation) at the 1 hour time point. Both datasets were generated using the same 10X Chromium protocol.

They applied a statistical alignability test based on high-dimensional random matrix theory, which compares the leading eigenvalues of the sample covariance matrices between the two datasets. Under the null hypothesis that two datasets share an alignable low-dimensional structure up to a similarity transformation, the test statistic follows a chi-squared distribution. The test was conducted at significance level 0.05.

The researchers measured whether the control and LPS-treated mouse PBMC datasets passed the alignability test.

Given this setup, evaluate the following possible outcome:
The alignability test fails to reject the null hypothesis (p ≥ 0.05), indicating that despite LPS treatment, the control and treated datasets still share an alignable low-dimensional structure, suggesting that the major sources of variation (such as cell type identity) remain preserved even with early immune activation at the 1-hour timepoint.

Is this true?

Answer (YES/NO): YES